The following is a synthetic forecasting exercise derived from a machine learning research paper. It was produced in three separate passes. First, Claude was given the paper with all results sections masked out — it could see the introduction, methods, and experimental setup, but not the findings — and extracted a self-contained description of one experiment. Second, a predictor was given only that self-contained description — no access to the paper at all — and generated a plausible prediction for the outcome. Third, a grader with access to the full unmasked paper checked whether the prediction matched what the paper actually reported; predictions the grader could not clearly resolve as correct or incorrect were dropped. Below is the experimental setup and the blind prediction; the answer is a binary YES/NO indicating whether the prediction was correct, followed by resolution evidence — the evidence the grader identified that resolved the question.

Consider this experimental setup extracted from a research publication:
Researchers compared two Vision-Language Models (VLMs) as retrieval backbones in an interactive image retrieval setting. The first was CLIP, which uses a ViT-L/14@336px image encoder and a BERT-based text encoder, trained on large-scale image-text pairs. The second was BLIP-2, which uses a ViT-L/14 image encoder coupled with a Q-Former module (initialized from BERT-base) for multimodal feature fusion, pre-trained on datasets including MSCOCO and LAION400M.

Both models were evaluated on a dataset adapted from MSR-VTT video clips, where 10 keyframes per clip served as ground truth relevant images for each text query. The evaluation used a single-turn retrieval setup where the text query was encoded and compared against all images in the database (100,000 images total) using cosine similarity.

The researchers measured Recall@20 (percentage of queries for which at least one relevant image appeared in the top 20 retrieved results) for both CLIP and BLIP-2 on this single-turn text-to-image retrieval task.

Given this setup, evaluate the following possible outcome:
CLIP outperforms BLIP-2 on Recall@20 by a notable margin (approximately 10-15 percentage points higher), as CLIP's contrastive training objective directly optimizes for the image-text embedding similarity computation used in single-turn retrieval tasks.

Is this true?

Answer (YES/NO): NO